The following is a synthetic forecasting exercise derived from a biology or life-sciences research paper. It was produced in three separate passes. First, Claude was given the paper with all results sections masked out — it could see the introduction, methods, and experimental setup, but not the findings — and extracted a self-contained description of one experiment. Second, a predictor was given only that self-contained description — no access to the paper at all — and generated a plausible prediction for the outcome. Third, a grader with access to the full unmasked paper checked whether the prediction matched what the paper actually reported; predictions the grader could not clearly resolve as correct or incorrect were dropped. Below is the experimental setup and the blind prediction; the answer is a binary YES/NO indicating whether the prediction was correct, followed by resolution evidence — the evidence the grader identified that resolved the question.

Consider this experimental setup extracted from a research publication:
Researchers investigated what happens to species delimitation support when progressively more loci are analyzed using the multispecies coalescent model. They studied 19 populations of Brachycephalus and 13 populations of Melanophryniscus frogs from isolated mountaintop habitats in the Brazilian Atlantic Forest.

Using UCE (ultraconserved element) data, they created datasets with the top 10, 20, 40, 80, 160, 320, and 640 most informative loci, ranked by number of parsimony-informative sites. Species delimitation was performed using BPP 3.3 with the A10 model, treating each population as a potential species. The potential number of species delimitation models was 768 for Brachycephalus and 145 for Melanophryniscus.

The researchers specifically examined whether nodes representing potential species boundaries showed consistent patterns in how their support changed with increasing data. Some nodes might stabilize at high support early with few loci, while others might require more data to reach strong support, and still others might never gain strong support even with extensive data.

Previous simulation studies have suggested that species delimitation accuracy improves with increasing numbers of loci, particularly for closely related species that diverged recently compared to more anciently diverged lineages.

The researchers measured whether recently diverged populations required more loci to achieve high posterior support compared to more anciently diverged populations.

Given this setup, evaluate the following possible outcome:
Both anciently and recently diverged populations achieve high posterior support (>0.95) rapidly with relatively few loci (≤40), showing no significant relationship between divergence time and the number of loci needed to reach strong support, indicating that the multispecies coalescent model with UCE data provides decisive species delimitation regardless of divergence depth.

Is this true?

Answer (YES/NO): NO